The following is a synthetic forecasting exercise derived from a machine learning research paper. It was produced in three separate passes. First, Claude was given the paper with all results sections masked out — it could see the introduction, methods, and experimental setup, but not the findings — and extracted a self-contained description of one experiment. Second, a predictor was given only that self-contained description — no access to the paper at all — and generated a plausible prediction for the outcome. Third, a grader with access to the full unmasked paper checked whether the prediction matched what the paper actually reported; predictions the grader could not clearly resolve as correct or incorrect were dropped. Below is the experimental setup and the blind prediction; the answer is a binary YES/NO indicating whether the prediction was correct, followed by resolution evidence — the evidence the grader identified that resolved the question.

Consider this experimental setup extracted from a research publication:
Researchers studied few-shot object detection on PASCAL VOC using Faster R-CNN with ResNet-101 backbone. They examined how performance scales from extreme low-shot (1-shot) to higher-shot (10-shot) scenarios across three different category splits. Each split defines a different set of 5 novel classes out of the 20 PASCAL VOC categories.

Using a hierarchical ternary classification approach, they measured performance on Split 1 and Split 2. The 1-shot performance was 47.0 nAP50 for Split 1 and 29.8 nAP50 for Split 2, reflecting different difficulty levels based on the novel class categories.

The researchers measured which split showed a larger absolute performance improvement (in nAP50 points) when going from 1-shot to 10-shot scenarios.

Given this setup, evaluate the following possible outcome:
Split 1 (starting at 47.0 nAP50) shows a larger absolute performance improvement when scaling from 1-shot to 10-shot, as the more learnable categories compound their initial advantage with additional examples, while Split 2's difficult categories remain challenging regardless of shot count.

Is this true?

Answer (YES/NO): NO